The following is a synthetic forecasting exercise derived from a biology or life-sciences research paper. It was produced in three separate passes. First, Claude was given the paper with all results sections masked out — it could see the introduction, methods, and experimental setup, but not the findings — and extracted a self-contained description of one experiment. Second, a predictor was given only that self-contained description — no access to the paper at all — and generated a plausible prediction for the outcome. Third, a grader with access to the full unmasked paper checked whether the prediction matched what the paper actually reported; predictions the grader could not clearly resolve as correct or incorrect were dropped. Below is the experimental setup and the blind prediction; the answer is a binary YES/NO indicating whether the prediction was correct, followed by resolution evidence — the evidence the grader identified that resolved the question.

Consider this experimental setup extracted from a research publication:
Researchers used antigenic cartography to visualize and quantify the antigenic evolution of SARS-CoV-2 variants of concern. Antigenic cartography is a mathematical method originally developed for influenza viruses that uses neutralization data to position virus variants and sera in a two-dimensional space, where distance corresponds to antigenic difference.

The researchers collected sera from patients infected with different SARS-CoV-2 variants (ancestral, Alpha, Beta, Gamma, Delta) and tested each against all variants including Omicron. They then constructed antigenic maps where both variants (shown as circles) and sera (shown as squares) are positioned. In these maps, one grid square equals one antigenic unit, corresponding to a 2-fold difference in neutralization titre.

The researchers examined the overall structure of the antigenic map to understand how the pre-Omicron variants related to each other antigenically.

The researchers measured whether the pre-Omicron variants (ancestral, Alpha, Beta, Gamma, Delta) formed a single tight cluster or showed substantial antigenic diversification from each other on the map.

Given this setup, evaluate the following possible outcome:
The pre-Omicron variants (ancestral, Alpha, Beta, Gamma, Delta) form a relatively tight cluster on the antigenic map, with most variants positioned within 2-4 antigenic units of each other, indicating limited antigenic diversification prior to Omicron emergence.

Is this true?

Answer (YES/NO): YES